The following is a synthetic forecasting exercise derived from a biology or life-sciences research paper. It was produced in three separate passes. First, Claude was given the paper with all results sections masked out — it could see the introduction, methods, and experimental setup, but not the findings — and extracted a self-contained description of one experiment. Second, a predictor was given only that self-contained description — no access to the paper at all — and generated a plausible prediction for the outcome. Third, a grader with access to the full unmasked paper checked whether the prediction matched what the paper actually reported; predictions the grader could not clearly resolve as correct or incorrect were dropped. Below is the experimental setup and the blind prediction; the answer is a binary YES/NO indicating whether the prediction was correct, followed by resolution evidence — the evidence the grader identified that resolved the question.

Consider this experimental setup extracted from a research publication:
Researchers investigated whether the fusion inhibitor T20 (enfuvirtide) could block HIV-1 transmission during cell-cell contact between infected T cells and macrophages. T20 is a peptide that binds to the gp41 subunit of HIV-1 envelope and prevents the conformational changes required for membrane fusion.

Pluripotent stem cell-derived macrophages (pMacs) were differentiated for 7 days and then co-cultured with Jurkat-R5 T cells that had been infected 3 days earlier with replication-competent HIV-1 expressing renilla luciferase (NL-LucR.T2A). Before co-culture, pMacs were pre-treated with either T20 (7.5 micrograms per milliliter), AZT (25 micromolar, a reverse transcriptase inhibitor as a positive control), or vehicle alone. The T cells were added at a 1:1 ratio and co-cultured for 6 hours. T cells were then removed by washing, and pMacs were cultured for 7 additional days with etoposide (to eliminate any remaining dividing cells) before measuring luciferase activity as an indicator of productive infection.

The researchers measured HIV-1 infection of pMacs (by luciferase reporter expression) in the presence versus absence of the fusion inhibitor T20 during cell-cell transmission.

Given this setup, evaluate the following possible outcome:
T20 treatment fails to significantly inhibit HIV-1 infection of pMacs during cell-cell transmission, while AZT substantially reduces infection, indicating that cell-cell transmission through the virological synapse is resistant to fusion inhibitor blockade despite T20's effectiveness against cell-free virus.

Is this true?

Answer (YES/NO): NO